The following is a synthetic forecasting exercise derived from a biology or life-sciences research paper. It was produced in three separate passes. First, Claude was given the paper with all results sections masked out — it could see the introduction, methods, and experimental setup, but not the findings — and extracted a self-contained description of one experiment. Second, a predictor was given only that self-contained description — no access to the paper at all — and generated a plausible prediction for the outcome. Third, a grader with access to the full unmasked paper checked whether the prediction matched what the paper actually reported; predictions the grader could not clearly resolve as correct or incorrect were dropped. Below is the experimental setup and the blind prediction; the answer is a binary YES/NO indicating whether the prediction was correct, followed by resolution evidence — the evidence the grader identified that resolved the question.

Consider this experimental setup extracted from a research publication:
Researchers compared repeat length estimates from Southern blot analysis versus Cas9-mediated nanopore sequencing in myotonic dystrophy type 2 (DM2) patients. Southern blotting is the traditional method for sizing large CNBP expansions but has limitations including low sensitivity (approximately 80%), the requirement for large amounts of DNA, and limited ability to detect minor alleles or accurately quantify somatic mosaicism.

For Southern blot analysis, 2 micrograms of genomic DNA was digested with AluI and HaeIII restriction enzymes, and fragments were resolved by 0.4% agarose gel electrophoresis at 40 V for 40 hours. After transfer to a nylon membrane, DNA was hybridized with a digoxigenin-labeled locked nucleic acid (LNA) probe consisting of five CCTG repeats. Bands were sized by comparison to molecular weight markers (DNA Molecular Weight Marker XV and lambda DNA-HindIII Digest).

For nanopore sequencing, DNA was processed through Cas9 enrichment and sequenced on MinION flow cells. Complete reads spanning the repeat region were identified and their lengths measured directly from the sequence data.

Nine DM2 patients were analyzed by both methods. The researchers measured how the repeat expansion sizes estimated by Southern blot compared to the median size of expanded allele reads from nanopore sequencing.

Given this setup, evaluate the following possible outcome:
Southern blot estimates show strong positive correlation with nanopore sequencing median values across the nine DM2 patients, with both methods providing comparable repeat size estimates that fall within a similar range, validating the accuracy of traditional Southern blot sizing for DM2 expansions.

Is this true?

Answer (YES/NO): NO